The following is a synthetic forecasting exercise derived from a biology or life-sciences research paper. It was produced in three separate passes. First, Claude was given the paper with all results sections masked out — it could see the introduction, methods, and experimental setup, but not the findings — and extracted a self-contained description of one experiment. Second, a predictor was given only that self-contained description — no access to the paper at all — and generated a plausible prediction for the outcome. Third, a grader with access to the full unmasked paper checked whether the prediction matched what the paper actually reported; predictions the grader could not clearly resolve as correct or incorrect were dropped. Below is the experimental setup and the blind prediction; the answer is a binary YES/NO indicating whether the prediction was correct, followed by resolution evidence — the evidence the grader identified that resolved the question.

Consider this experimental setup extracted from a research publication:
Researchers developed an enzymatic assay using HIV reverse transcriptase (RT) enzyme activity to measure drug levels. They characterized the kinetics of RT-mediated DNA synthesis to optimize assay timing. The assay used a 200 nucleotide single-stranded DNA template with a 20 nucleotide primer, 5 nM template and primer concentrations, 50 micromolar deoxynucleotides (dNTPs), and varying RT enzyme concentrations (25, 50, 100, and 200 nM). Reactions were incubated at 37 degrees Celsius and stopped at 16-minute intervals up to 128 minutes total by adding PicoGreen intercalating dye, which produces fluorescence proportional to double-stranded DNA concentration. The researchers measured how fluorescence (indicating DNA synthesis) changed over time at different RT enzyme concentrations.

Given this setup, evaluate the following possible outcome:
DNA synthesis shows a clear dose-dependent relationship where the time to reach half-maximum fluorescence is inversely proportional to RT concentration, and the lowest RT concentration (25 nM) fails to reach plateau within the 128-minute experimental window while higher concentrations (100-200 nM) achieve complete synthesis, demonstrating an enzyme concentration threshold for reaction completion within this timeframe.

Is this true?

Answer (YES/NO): NO